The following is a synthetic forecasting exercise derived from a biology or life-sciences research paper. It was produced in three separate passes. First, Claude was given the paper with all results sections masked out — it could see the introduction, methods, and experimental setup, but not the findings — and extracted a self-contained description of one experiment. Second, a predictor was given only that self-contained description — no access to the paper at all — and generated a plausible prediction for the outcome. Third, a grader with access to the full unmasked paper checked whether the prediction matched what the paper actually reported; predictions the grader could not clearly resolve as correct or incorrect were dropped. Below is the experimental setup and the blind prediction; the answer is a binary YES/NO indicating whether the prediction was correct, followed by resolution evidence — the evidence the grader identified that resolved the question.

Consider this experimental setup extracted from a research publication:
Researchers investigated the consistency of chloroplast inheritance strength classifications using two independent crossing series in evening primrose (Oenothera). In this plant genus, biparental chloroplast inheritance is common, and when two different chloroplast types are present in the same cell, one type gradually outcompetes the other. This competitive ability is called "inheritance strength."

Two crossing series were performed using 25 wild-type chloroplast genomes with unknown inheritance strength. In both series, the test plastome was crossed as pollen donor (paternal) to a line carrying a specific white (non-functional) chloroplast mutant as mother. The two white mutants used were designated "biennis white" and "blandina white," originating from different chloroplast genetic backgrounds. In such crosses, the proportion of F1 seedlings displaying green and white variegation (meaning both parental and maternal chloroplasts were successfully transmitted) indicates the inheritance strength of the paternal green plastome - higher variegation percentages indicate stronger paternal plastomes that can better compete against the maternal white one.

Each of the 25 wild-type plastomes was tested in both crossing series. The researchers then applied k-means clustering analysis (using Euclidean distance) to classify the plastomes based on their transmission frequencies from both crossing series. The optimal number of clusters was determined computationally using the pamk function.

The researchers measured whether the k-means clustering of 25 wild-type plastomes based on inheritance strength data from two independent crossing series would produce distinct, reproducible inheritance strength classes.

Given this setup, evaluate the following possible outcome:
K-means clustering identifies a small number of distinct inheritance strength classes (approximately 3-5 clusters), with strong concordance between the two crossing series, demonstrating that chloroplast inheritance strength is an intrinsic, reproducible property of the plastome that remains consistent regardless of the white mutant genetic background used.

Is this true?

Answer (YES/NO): YES